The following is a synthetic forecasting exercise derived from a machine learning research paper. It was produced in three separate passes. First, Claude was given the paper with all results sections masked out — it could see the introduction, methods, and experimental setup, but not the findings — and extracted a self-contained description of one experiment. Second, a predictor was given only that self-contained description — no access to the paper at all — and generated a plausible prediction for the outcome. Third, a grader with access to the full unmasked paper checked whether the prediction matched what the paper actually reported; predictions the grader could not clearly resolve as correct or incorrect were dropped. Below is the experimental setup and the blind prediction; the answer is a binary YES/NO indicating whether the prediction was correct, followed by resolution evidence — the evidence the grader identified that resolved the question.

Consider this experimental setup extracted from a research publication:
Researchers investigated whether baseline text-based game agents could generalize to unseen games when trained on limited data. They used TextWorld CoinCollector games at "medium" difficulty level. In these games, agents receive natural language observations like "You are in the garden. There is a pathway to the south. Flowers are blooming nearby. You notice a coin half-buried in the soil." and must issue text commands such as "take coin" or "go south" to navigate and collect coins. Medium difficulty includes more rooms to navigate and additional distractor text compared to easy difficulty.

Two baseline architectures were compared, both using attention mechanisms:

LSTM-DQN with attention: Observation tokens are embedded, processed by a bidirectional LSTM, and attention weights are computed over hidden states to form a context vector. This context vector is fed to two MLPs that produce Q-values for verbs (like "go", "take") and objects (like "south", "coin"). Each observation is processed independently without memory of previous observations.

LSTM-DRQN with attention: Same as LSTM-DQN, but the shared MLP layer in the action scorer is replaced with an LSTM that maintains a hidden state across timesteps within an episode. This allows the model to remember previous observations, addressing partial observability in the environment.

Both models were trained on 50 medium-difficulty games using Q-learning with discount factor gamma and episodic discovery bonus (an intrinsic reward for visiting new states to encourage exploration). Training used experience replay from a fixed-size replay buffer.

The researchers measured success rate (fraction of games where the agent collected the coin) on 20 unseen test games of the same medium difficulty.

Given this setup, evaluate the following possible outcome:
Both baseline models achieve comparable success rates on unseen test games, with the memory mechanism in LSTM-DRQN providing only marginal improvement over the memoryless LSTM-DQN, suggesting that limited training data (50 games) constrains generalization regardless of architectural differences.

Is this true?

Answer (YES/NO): YES